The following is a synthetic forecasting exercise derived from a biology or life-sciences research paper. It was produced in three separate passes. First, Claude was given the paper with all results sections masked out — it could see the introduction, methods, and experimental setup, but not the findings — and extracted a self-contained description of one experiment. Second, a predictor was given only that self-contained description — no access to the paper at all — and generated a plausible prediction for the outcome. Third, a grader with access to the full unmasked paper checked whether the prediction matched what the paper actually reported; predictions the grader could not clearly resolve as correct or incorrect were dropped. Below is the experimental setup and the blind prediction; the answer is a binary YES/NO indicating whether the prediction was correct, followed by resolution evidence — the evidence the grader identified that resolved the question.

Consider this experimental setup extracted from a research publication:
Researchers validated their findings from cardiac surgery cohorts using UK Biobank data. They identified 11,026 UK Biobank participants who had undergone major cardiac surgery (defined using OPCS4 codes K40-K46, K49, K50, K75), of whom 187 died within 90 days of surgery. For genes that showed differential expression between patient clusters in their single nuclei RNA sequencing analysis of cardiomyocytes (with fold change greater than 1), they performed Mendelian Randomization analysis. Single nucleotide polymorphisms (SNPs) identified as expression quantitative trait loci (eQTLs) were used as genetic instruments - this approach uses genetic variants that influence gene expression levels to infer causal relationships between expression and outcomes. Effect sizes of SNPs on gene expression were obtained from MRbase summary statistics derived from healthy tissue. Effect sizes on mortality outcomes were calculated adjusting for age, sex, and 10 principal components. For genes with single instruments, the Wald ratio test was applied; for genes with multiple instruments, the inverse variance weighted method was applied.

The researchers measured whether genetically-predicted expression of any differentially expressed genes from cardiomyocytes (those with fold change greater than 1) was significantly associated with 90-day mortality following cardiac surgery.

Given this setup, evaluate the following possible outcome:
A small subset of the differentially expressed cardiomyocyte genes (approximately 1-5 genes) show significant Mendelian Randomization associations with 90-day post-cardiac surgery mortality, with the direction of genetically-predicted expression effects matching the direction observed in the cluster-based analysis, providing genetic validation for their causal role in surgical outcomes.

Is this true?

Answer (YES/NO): NO